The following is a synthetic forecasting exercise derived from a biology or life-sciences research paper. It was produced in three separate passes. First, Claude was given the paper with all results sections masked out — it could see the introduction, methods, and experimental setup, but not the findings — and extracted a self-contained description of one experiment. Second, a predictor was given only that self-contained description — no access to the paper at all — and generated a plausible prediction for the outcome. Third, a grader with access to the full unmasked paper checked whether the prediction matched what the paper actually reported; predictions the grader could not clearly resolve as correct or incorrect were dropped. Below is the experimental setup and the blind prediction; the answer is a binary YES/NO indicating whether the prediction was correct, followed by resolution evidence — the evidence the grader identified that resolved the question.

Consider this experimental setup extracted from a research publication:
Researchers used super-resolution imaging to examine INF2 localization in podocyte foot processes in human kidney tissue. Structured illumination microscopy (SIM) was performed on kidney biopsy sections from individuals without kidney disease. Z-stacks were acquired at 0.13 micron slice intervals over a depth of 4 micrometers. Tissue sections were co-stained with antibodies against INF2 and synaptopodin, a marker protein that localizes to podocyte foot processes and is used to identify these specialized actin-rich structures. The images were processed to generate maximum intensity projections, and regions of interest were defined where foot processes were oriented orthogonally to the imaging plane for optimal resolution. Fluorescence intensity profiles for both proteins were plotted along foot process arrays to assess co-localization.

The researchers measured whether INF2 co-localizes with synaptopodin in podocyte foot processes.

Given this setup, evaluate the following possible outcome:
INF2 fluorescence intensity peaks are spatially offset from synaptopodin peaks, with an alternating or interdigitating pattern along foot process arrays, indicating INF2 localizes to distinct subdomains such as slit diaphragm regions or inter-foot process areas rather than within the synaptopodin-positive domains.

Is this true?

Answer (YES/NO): NO